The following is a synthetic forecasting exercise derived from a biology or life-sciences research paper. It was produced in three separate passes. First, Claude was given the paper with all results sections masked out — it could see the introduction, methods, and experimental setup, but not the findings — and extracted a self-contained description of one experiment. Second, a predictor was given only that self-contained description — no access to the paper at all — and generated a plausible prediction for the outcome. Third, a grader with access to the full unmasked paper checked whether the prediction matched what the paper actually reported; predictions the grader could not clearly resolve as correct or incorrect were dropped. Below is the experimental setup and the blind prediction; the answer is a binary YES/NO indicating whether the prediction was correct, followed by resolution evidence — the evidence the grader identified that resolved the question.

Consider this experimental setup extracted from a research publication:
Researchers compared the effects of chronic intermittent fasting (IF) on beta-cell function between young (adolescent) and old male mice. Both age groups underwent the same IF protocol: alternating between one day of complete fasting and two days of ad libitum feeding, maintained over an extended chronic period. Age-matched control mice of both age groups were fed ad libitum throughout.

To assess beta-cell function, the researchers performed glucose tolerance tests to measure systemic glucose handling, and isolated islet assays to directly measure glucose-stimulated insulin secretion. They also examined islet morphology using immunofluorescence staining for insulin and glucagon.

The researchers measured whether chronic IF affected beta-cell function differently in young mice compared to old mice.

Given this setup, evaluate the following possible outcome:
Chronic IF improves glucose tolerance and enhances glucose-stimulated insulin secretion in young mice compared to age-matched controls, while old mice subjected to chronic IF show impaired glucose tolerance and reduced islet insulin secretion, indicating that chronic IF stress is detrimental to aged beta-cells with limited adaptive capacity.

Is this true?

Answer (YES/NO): NO